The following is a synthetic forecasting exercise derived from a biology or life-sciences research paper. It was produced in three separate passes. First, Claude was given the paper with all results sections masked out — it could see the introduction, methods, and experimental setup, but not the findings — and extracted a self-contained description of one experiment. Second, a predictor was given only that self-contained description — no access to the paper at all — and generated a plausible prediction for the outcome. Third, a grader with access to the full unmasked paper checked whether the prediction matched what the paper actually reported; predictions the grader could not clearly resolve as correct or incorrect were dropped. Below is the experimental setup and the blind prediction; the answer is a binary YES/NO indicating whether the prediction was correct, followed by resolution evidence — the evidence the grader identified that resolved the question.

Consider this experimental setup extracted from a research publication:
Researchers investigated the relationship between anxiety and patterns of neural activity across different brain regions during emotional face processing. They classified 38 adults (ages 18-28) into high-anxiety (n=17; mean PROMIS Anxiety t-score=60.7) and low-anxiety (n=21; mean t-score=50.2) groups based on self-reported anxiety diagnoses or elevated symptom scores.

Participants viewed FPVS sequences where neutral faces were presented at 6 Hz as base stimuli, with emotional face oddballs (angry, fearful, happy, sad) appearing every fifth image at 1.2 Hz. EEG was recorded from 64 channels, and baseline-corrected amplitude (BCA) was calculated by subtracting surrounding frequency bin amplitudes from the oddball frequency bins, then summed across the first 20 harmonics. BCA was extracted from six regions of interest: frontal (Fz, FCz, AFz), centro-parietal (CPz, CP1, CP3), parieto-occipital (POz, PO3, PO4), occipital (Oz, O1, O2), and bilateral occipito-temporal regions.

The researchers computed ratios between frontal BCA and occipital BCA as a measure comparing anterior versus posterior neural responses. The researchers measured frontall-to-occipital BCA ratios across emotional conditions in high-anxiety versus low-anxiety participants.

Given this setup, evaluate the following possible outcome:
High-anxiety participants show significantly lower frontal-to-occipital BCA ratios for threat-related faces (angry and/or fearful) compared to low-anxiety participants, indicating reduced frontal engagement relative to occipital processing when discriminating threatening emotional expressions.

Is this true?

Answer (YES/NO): NO